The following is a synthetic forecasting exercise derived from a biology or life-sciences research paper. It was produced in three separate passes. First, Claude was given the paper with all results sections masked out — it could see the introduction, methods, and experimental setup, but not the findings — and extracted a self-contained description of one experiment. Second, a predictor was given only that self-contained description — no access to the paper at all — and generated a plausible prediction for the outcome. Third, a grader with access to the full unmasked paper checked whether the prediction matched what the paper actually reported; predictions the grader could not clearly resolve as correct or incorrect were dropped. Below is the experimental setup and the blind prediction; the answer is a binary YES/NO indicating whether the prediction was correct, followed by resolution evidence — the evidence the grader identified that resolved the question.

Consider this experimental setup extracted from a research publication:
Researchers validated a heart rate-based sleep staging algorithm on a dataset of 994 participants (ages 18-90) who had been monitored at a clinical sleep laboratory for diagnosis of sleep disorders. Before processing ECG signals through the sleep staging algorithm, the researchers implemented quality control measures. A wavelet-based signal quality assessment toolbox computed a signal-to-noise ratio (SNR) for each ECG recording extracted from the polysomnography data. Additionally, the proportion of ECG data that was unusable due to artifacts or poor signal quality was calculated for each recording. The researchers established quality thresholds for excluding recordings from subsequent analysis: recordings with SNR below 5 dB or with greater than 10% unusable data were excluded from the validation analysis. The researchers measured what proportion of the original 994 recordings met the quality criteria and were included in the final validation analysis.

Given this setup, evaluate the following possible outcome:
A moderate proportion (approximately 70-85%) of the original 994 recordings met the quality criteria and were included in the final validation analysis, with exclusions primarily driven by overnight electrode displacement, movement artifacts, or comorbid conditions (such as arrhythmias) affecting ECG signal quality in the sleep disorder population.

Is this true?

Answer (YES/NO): NO